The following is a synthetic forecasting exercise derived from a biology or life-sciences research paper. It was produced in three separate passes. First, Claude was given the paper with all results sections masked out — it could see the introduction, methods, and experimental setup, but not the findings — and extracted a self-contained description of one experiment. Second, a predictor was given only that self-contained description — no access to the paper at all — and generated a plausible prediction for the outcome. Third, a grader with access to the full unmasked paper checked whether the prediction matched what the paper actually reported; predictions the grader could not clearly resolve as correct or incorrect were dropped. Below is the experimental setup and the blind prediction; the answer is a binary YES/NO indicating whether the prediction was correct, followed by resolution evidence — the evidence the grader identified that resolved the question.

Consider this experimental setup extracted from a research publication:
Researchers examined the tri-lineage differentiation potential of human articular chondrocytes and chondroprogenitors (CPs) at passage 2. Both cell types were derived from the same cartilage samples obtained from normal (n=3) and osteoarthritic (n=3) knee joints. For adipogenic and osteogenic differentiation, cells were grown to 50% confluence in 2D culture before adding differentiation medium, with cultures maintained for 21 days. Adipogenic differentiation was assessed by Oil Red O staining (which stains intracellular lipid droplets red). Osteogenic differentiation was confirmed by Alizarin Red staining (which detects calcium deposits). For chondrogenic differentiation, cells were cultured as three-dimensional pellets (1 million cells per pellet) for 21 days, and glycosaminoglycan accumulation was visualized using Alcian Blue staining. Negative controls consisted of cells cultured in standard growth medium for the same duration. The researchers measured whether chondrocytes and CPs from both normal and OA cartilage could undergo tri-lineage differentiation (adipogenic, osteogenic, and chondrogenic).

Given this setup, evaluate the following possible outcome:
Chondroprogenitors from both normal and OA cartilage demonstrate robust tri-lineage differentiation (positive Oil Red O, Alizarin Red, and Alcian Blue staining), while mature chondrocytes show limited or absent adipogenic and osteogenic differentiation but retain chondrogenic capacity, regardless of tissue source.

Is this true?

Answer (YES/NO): NO